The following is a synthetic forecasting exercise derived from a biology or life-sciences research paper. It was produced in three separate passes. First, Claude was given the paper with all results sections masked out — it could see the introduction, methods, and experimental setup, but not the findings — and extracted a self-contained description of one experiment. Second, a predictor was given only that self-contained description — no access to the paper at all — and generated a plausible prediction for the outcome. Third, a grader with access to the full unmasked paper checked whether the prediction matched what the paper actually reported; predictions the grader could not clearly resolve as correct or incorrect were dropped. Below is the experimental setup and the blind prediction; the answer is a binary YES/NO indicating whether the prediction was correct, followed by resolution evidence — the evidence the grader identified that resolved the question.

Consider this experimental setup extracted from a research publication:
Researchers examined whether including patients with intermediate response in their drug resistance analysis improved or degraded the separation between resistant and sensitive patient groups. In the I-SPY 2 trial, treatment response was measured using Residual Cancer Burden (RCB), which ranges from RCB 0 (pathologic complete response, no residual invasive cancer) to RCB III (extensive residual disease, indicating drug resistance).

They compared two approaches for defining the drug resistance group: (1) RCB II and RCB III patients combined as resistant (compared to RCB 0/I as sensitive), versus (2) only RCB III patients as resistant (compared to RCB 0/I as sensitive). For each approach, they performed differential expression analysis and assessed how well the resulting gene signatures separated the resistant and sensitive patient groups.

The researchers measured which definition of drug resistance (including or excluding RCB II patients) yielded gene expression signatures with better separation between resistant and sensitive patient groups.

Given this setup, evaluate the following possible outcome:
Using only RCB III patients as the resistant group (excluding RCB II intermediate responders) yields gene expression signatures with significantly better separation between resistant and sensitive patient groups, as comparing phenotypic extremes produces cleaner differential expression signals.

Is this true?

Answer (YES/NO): YES